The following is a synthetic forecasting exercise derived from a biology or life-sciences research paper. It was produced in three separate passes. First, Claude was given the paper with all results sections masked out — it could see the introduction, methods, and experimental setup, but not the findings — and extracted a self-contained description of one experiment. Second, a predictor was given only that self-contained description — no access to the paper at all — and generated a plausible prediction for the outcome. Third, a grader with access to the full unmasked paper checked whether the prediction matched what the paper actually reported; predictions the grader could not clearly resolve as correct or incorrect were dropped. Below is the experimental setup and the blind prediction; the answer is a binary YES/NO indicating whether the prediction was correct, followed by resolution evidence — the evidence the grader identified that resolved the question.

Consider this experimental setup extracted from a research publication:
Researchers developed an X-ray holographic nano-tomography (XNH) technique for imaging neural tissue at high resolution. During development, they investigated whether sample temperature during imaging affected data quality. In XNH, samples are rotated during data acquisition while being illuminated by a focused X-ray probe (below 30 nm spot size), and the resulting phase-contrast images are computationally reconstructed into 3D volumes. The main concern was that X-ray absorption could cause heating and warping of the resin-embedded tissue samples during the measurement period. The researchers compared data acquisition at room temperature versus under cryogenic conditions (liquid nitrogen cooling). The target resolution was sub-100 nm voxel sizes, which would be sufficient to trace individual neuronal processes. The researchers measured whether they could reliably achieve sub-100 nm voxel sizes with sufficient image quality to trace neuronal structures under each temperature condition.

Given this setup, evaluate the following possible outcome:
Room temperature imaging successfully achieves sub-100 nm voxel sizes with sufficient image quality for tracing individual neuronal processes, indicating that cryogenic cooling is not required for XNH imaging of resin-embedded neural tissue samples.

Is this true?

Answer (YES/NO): NO